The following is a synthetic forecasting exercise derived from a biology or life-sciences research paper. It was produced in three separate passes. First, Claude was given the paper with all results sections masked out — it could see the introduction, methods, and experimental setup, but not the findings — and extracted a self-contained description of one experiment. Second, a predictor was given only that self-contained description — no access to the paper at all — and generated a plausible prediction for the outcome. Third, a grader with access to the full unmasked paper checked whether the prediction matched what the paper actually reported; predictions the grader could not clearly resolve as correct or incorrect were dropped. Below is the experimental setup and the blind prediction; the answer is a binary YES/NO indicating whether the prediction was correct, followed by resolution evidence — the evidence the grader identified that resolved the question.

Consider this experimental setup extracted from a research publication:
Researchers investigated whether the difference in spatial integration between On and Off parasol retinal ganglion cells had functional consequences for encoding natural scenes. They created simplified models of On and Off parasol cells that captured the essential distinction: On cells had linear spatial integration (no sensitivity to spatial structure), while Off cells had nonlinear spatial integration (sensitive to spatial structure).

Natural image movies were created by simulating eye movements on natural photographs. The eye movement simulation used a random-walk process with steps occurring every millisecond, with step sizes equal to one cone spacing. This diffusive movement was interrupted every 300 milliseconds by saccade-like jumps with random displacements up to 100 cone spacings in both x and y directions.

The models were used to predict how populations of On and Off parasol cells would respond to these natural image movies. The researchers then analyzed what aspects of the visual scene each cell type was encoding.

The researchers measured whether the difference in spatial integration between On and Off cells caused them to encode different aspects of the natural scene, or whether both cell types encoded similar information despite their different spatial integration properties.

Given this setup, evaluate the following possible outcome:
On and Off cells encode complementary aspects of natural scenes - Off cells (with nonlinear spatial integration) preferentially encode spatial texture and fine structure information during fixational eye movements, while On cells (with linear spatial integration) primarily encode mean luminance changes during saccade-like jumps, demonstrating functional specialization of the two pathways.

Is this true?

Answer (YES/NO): NO